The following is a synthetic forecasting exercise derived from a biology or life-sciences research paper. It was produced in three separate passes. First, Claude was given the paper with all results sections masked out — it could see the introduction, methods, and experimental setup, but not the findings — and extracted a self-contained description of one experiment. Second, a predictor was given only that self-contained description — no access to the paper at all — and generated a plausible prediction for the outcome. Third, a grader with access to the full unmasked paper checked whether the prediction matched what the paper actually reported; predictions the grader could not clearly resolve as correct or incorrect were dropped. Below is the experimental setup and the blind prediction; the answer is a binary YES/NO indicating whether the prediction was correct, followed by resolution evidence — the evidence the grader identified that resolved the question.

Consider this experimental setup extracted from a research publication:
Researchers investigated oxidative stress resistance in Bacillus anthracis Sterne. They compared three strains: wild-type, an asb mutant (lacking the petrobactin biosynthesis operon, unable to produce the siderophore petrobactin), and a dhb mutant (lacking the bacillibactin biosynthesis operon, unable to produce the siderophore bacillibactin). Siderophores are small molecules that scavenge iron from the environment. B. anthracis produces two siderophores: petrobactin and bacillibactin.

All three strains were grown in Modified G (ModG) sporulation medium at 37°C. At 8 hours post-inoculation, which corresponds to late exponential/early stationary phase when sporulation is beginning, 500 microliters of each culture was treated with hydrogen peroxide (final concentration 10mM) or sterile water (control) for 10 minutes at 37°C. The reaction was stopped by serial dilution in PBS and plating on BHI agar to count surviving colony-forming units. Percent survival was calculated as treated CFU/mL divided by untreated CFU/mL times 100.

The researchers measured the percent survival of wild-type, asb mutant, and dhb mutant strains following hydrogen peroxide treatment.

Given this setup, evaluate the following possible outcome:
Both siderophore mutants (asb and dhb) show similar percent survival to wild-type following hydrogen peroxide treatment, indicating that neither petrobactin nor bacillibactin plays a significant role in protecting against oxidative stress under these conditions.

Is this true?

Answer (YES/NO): NO